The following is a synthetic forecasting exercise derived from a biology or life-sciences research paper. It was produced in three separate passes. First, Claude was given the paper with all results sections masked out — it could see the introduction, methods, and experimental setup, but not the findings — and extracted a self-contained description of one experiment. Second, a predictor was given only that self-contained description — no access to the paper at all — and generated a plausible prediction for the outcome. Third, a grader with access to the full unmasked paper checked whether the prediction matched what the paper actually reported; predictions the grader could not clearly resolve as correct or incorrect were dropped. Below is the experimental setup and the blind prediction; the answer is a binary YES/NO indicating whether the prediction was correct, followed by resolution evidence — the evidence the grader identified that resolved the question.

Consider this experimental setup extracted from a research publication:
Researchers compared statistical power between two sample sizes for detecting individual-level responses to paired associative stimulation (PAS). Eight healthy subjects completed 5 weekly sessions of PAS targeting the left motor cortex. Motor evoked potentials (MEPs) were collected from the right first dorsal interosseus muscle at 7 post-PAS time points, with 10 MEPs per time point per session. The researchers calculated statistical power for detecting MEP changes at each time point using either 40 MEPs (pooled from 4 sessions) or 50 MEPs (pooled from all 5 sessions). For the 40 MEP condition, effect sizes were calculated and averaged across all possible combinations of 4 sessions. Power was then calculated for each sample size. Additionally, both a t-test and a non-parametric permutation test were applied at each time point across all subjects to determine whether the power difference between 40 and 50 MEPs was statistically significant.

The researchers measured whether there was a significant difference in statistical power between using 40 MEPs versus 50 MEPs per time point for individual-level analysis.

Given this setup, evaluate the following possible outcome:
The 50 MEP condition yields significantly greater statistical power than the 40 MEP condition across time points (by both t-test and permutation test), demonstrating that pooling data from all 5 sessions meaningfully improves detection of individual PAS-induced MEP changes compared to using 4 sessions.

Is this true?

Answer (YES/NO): NO